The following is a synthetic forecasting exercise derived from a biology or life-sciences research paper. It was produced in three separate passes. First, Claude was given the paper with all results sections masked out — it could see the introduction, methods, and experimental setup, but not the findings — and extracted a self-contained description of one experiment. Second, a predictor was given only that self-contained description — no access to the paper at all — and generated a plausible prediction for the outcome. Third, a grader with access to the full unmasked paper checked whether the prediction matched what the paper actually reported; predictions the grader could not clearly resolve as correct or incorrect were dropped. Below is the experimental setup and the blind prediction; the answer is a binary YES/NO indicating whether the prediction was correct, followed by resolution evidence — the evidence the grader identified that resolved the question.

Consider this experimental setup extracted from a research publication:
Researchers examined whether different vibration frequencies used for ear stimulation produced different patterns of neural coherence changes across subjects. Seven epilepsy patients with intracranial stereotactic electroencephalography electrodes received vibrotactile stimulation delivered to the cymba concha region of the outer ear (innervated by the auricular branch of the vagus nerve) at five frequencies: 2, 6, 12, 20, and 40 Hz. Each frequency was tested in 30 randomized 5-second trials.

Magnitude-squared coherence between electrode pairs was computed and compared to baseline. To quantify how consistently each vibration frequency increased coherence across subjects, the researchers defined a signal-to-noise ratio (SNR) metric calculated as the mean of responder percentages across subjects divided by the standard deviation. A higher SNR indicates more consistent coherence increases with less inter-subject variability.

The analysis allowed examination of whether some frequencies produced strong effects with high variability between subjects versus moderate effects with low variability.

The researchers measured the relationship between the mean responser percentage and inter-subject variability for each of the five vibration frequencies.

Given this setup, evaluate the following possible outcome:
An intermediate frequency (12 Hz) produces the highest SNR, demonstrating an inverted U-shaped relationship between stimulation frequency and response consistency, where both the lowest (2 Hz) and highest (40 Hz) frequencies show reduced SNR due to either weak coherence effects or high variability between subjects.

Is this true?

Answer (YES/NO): NO